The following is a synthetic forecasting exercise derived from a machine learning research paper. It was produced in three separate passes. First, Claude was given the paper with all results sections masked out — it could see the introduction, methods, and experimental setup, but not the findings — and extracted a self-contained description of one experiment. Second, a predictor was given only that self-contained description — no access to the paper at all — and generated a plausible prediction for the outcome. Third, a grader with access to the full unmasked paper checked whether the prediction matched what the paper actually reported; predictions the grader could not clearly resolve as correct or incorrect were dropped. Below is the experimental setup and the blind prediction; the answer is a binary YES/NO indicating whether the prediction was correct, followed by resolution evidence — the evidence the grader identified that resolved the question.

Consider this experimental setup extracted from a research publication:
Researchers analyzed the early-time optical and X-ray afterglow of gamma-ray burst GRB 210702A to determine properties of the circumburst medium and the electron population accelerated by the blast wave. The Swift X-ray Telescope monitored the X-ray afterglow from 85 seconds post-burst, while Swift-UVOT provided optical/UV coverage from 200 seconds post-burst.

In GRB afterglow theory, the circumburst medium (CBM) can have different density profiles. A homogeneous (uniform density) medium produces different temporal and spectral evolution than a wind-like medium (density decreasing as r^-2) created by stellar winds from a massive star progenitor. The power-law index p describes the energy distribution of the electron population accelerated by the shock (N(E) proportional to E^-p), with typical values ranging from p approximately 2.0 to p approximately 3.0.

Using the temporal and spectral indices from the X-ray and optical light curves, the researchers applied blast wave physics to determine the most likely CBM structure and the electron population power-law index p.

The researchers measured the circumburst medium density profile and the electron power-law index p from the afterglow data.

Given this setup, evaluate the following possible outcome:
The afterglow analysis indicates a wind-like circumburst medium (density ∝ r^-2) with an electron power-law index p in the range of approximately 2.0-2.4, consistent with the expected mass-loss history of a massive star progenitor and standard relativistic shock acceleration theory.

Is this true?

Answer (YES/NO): NO